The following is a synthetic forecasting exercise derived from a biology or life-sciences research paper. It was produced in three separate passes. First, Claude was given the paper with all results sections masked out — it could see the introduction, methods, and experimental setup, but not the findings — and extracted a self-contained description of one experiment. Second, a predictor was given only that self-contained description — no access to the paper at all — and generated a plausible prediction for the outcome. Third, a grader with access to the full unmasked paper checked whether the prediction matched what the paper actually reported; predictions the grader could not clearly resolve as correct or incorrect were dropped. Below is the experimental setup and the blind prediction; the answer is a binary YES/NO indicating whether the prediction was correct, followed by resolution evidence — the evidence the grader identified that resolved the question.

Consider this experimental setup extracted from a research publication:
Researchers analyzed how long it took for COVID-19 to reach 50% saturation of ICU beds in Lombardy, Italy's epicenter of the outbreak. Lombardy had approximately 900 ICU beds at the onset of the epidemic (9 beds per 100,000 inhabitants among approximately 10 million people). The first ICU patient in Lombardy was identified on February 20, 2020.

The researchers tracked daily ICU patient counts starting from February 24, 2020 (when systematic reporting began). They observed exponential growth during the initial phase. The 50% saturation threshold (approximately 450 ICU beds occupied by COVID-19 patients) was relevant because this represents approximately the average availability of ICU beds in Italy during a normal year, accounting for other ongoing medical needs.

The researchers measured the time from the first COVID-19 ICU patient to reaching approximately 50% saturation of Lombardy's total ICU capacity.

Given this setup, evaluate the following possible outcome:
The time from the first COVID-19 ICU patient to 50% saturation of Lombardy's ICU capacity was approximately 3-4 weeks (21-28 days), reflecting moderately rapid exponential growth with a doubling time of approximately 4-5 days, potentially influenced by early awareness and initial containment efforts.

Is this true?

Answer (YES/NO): NO